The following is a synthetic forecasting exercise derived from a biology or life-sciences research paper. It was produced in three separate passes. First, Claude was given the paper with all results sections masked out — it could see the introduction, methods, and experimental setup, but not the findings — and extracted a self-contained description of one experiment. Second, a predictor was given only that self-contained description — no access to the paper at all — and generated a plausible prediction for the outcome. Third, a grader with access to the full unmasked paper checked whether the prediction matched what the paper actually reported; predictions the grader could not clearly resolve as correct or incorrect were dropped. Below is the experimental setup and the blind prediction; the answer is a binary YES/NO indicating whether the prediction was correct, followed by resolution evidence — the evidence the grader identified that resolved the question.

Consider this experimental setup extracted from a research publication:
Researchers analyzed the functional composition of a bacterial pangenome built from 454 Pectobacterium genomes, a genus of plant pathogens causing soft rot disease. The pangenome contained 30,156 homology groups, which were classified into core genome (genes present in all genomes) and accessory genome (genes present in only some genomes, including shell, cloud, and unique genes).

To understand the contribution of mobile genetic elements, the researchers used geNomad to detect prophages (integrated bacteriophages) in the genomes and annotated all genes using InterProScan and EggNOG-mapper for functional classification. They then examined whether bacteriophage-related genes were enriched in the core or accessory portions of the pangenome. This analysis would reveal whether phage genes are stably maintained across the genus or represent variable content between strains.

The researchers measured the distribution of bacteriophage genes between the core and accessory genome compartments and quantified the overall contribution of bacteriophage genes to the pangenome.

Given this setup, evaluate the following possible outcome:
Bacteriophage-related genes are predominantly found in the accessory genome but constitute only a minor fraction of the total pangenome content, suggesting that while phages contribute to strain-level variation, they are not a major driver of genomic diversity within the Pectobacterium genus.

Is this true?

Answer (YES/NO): NO